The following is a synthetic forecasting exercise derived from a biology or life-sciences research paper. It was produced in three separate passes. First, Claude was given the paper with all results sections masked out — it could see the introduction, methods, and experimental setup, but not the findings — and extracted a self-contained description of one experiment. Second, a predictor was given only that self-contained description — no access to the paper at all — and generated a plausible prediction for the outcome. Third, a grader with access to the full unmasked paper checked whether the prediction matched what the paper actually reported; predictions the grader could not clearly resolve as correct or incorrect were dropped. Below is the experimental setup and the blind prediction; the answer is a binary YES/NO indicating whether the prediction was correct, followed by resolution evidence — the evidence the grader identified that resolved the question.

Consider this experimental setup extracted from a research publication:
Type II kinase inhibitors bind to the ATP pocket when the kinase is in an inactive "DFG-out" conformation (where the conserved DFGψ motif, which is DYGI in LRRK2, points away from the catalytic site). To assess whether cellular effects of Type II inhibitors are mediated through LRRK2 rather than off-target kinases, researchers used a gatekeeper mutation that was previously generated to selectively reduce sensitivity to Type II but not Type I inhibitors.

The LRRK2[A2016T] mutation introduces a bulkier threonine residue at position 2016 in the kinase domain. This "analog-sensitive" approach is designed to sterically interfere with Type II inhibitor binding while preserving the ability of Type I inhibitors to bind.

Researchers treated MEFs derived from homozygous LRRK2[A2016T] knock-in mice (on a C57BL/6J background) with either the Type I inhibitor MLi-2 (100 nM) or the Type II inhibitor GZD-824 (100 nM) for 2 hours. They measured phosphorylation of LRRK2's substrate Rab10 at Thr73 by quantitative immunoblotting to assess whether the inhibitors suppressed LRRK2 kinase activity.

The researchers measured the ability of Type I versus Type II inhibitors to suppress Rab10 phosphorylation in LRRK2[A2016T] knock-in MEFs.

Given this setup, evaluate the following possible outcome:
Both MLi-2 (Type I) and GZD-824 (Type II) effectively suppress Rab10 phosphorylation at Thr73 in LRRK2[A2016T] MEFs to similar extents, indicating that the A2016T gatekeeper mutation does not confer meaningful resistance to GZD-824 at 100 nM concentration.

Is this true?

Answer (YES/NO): NO